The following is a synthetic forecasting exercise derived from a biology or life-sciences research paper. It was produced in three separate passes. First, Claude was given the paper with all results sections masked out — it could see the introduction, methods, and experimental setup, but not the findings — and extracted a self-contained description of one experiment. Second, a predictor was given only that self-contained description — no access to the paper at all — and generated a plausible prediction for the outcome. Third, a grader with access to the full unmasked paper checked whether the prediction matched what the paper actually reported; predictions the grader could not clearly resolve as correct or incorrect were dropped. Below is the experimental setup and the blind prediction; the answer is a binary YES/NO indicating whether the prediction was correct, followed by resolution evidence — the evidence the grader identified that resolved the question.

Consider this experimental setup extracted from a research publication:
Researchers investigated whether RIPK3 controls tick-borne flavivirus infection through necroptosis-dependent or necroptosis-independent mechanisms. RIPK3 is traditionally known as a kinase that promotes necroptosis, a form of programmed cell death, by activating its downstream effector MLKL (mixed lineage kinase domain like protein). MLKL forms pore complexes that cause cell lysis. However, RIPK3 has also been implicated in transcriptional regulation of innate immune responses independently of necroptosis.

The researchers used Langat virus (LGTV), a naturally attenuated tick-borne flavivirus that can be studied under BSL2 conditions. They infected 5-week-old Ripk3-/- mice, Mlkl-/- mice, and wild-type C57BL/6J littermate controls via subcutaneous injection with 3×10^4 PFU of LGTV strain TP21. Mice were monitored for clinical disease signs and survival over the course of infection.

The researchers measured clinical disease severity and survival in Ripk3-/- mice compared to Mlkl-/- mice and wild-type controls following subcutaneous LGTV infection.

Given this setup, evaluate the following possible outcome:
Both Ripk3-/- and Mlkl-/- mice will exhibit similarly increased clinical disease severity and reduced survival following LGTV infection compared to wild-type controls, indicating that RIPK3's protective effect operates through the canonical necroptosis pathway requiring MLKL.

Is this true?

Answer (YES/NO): NO